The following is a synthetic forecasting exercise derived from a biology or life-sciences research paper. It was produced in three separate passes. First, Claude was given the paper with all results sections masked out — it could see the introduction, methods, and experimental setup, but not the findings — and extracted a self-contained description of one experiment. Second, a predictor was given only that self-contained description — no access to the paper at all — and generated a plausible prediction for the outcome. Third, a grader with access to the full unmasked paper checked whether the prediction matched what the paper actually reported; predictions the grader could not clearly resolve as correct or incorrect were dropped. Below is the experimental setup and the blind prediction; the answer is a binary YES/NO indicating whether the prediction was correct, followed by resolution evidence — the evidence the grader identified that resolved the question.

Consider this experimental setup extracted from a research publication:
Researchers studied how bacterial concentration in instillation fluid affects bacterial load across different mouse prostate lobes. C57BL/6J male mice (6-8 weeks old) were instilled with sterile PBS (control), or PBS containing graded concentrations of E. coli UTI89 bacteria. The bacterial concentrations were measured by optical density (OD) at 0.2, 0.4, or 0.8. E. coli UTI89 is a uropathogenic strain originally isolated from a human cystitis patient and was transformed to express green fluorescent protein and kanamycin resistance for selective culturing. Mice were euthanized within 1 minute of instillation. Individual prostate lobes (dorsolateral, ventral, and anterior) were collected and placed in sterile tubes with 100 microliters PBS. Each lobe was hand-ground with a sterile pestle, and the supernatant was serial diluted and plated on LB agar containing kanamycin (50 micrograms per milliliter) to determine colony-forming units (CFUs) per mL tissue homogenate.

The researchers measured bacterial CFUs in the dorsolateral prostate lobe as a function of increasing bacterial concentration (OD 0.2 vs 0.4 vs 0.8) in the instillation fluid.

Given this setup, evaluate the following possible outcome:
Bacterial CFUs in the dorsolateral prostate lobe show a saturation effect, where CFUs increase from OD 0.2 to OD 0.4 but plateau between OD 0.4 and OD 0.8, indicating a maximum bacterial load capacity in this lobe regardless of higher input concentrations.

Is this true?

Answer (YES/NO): YES